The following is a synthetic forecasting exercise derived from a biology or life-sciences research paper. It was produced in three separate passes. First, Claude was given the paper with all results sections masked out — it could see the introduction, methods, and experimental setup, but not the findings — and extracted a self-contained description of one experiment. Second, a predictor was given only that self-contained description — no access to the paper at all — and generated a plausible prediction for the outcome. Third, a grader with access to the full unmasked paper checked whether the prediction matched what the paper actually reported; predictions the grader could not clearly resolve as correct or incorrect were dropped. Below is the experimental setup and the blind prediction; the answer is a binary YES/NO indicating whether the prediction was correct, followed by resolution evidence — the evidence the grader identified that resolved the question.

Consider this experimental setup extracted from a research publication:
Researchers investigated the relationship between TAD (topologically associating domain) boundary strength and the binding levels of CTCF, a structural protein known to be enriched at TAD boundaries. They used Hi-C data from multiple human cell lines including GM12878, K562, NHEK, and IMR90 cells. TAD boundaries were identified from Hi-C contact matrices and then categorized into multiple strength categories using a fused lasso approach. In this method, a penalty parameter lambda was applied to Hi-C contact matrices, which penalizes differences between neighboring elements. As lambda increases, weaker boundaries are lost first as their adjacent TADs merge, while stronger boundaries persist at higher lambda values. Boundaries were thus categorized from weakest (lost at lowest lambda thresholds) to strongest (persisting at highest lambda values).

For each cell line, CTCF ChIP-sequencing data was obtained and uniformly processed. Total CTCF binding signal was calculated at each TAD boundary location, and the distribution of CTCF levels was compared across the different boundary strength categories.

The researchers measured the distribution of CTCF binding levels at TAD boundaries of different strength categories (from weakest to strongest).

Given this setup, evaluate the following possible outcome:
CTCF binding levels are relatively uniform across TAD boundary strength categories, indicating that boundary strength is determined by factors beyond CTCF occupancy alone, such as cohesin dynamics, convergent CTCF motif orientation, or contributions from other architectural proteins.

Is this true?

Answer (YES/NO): NO